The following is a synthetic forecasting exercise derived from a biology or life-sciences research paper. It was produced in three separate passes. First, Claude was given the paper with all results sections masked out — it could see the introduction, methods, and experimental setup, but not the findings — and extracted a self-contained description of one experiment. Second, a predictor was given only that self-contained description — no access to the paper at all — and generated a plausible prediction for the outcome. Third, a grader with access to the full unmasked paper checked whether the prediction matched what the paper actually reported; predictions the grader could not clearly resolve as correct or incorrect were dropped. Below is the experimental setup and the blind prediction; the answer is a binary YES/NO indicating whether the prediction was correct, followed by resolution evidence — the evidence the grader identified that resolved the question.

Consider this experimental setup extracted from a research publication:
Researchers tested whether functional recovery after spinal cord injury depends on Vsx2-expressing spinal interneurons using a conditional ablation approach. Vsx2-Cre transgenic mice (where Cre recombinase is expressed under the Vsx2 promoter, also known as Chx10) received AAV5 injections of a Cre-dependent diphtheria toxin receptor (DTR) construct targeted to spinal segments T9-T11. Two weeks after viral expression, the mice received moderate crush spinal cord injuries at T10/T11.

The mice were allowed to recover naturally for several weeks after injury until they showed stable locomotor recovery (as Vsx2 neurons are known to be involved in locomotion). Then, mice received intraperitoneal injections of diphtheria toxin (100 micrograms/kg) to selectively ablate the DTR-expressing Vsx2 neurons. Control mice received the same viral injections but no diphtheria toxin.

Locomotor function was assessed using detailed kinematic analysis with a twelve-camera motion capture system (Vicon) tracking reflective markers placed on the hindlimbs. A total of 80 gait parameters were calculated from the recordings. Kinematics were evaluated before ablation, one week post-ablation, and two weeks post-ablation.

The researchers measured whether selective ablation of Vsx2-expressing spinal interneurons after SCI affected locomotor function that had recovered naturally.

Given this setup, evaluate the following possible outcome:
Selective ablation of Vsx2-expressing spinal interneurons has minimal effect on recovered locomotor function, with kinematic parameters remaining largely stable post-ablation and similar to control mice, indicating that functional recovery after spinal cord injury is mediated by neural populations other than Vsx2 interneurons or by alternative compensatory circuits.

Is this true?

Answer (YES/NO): NO